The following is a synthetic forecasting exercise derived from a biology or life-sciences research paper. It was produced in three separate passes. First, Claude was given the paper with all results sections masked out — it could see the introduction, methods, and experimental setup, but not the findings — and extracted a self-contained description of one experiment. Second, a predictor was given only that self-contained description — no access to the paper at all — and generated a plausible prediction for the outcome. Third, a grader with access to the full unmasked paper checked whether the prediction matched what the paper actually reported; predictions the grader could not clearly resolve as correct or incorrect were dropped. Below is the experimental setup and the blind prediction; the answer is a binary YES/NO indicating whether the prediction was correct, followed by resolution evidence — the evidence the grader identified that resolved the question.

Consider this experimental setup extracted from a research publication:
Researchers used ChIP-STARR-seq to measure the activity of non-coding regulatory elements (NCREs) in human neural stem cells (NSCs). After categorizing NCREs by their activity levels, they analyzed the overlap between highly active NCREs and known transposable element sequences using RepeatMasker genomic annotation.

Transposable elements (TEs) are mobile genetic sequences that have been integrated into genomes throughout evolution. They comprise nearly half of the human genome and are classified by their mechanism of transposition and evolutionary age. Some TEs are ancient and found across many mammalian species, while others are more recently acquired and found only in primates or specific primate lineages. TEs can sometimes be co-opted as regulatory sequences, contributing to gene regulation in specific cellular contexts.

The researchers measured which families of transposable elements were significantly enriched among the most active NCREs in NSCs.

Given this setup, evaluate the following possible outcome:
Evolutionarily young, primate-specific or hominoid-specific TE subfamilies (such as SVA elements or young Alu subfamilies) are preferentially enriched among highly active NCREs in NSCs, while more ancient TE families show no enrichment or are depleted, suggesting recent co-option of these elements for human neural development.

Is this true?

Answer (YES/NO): NO